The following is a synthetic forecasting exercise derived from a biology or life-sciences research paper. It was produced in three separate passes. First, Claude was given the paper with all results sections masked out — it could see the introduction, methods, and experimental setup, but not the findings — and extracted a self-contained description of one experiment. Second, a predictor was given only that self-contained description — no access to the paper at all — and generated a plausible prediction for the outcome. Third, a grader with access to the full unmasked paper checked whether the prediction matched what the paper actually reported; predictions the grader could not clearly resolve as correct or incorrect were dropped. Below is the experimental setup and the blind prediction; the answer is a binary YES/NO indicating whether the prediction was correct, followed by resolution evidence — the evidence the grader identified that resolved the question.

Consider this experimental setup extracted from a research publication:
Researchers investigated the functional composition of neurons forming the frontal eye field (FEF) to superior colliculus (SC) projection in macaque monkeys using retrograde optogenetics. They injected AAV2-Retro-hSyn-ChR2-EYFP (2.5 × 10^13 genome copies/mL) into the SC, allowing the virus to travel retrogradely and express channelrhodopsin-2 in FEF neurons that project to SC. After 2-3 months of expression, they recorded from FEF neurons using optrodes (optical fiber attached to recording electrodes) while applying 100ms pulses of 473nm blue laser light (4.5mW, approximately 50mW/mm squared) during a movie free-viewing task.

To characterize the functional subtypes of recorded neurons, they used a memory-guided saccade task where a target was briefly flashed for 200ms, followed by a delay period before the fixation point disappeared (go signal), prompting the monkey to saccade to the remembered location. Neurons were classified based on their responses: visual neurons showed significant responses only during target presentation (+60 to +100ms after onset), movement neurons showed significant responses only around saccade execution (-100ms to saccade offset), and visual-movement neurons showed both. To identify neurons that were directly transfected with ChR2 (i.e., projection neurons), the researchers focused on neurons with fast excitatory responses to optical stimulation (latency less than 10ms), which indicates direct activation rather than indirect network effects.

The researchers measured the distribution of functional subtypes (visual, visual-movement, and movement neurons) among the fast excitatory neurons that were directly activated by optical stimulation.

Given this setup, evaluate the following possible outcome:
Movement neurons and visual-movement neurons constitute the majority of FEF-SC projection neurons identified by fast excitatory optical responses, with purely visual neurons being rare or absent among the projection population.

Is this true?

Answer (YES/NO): NO